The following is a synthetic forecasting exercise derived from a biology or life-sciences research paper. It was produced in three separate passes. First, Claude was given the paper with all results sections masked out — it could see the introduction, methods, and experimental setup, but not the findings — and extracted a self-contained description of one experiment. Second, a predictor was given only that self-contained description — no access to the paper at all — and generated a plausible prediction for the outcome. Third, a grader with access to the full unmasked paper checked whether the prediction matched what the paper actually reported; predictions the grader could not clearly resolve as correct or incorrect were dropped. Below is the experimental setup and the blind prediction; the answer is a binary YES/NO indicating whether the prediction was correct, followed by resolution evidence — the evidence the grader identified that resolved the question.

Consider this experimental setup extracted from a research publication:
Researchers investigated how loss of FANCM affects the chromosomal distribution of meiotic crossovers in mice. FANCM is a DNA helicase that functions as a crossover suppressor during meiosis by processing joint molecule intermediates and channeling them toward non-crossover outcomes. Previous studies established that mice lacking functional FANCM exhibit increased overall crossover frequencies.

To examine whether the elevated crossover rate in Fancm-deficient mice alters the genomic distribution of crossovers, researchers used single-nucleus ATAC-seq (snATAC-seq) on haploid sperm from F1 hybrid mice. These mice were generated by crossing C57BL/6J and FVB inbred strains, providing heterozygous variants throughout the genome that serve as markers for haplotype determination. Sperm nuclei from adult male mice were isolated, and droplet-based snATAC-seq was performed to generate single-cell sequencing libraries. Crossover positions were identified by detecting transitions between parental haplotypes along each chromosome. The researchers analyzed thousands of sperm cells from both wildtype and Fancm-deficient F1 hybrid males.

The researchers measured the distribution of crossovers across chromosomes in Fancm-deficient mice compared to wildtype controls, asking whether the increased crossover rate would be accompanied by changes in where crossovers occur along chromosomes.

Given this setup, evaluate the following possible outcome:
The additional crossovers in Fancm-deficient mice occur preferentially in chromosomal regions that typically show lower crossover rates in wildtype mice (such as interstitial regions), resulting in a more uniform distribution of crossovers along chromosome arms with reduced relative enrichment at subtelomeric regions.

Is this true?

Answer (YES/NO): NO